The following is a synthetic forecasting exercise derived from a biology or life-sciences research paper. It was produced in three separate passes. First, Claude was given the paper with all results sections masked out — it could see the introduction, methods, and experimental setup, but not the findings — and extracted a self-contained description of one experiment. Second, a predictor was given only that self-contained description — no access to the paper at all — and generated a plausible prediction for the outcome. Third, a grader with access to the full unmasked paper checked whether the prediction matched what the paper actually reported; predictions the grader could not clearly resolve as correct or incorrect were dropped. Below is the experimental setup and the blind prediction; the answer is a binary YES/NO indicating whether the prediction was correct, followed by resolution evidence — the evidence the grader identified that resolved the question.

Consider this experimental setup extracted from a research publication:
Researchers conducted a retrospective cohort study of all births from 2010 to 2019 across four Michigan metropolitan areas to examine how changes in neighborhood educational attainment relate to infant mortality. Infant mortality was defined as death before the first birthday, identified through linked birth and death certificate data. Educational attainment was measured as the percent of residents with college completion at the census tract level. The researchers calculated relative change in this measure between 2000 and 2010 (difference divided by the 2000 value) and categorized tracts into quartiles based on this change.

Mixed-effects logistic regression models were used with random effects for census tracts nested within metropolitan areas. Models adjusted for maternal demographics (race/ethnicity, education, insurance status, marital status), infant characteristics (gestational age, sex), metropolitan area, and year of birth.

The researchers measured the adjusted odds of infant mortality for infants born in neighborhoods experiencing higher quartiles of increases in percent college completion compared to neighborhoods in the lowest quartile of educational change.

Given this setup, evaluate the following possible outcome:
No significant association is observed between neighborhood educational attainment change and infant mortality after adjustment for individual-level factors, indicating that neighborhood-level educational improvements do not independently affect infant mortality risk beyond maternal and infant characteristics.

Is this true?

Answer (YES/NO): YES